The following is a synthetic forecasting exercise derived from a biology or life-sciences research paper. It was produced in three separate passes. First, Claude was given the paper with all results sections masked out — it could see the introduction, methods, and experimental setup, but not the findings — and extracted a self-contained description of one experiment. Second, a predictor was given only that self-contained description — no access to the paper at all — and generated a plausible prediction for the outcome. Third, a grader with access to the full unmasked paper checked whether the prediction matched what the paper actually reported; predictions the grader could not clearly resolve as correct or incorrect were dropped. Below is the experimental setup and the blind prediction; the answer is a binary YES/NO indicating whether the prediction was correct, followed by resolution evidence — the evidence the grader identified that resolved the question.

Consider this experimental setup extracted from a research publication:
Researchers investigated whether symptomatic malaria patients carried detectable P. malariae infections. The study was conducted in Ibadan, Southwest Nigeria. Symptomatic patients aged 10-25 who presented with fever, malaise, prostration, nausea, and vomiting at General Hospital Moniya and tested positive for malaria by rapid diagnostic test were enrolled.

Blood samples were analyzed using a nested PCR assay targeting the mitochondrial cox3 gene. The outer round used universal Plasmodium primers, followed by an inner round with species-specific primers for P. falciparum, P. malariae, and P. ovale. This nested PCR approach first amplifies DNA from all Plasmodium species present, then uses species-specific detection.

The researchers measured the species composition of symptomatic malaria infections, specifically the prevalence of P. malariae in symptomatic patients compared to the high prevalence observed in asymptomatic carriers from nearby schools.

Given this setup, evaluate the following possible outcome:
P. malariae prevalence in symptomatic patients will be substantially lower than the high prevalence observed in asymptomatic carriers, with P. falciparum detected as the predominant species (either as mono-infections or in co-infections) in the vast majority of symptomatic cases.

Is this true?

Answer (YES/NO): YES